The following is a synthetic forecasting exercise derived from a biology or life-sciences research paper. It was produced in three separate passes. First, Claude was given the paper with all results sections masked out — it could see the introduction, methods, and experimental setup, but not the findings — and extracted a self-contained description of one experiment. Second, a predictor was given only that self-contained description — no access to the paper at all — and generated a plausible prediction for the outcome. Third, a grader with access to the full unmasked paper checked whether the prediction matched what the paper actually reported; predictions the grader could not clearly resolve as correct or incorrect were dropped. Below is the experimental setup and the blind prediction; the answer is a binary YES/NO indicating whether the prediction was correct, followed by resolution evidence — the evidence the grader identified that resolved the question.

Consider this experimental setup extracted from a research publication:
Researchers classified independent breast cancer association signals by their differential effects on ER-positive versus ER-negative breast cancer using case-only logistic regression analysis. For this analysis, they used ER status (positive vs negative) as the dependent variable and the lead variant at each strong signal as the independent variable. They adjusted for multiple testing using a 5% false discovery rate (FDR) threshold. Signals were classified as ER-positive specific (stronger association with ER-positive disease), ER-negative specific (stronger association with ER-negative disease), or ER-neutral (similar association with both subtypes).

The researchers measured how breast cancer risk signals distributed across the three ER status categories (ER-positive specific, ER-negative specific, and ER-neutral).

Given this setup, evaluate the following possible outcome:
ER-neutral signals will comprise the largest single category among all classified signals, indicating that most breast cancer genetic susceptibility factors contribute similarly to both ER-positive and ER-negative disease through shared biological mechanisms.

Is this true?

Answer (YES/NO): YES